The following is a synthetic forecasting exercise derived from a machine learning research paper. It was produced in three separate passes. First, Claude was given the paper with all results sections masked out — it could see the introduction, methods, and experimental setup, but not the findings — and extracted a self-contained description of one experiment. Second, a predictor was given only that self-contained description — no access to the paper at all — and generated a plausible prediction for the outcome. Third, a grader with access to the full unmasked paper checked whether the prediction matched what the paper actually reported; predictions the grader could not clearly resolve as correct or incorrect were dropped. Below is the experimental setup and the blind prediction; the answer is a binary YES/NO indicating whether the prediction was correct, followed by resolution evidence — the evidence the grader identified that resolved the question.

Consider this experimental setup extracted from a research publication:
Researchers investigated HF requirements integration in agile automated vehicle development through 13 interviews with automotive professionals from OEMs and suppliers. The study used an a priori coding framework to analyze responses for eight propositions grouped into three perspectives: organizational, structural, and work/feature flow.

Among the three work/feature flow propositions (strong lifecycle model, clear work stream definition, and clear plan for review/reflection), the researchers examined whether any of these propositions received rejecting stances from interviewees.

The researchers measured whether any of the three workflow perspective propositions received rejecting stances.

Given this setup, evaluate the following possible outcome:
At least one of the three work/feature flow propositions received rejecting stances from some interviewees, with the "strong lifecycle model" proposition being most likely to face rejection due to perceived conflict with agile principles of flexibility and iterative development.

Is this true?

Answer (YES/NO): NO